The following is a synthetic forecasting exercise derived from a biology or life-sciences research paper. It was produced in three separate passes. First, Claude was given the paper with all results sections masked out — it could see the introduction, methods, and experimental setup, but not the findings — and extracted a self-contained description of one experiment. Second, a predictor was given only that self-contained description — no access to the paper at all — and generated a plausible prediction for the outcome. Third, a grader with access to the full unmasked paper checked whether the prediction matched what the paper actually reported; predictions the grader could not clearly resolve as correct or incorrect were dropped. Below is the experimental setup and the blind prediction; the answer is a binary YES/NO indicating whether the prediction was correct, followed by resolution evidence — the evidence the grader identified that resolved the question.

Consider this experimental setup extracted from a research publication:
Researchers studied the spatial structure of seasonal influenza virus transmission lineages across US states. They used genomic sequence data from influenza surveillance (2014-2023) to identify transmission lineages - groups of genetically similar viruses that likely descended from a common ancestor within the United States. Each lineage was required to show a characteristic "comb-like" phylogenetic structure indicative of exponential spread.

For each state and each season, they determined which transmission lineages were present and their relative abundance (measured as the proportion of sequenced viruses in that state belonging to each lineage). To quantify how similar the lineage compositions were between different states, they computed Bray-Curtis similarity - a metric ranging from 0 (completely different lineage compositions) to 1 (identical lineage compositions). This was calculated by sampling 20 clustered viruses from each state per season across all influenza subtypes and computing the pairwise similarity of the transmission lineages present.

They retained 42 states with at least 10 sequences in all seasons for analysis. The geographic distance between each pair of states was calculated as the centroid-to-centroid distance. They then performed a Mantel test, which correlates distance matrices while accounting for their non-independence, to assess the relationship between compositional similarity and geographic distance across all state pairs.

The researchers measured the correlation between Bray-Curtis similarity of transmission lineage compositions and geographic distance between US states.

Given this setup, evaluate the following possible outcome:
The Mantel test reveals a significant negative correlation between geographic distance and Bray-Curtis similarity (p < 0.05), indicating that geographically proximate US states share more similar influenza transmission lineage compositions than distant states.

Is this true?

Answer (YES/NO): YES